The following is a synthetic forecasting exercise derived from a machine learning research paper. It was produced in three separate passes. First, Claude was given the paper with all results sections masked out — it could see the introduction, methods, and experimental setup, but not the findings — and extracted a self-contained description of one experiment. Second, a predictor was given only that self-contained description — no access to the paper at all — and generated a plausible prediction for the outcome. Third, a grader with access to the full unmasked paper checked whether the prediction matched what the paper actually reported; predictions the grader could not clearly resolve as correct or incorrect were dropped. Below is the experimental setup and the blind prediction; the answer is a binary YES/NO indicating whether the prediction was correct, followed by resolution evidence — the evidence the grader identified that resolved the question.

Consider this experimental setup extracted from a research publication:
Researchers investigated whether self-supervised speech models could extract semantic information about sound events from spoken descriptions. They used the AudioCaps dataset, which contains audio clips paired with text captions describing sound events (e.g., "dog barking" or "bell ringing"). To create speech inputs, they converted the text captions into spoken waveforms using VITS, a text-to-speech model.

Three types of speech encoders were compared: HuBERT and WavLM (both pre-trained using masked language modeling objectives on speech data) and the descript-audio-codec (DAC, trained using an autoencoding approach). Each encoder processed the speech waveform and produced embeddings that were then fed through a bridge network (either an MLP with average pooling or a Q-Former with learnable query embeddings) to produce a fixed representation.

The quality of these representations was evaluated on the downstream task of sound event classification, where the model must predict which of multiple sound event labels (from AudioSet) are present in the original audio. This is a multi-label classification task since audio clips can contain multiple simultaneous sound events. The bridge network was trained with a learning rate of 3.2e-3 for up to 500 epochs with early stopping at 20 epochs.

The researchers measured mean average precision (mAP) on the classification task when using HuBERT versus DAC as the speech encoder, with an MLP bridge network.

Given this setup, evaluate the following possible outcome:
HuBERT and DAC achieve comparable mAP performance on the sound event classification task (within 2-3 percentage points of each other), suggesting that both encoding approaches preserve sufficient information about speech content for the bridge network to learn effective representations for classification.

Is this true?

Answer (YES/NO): NO